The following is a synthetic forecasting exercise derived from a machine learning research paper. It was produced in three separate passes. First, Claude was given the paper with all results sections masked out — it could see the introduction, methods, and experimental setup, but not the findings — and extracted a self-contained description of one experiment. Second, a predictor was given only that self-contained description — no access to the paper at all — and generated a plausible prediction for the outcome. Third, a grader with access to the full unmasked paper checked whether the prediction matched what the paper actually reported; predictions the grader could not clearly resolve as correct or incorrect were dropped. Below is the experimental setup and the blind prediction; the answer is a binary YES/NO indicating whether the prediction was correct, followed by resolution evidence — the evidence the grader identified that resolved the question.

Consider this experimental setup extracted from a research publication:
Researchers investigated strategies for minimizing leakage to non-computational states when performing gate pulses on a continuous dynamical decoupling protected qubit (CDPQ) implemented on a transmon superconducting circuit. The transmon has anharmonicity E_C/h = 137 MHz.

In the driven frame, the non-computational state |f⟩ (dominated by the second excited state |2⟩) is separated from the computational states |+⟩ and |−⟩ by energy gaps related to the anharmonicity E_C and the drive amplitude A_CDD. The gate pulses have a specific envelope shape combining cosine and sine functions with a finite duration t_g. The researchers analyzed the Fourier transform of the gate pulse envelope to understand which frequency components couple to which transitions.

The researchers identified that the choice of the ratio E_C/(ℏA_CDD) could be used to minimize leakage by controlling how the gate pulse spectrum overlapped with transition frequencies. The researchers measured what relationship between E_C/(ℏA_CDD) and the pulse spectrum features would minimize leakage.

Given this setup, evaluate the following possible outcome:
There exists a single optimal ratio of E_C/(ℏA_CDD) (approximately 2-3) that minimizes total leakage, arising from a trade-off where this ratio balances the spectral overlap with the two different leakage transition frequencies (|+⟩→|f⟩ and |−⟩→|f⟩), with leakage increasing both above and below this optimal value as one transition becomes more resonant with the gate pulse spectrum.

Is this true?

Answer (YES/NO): NO